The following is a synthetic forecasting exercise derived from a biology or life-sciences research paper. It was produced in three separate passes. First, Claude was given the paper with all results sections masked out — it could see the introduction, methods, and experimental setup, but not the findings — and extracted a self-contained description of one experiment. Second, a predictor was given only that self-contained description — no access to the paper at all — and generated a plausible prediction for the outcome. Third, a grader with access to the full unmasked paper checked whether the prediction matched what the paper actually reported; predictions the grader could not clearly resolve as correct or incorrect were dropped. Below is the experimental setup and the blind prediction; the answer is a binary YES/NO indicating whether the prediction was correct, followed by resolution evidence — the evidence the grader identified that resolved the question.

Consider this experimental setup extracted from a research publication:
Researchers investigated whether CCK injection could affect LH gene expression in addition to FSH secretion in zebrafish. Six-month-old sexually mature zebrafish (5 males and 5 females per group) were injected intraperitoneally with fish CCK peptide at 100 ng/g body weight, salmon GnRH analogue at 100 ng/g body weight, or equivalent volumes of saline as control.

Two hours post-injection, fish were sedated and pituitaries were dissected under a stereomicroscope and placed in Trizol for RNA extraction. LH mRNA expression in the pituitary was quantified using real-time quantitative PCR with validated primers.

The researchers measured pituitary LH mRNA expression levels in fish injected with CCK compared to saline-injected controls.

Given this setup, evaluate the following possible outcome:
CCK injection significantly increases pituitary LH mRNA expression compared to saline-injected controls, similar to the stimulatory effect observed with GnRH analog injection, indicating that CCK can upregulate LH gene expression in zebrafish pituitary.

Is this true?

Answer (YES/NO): NO